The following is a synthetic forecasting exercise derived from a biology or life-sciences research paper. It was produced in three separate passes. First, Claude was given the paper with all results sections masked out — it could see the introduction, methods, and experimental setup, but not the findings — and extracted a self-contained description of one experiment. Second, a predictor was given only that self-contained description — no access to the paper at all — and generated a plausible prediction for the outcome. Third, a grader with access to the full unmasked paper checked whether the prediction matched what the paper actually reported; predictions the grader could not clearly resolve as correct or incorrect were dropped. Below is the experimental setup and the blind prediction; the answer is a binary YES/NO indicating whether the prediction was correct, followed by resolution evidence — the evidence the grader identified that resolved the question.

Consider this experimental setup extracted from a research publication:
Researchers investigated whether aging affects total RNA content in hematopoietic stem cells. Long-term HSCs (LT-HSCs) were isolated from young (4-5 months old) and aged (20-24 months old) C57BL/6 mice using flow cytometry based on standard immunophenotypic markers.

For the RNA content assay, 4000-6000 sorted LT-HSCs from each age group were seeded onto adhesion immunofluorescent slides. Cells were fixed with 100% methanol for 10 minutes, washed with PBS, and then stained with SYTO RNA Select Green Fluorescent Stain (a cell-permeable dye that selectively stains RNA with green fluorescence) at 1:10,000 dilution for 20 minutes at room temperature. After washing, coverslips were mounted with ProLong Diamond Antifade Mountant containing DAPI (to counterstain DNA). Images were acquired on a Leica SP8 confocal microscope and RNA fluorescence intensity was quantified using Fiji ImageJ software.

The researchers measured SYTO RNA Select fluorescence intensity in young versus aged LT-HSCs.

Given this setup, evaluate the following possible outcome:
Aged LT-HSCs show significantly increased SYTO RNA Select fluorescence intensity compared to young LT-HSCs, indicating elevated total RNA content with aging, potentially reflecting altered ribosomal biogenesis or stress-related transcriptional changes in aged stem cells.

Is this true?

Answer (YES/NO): YES